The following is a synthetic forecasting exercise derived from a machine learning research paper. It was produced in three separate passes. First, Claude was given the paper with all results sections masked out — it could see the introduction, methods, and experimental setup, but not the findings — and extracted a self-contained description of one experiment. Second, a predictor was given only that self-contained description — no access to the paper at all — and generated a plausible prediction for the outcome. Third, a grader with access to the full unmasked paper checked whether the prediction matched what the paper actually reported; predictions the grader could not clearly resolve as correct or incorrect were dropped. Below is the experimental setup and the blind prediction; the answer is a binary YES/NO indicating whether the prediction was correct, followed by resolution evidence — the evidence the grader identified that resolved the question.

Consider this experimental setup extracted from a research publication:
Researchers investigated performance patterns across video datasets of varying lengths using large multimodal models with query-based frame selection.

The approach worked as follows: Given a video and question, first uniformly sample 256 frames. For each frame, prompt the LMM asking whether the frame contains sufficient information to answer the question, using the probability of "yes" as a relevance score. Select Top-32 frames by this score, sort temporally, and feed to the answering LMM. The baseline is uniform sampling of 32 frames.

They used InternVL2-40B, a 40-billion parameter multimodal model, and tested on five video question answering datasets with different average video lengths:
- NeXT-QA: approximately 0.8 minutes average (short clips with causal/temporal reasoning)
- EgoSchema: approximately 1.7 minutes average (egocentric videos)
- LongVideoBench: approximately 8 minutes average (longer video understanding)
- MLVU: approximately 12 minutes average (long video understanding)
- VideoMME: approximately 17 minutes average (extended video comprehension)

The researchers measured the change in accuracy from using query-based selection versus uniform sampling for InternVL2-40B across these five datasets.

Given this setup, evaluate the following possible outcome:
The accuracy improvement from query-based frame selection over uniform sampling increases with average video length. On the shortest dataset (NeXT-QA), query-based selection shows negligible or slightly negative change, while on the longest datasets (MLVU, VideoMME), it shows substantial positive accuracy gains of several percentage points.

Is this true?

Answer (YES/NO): NO